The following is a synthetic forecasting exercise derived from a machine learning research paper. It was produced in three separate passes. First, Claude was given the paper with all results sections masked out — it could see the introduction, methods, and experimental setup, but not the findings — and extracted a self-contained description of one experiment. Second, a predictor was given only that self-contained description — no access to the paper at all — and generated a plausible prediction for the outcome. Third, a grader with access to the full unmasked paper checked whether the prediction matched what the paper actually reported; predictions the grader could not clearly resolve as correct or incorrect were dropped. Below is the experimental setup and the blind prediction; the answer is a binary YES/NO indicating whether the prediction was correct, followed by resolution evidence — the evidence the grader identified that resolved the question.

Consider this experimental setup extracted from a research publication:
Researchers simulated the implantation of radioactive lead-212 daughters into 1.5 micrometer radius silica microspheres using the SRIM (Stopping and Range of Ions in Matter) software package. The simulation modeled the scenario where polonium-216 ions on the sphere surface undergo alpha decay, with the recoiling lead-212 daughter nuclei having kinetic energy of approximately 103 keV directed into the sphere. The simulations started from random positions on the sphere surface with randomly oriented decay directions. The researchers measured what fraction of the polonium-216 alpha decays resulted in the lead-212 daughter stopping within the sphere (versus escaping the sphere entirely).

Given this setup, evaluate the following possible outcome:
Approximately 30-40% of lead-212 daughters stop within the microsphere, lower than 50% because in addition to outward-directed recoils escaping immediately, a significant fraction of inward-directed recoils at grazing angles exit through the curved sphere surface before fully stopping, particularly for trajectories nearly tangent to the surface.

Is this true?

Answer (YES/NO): NO